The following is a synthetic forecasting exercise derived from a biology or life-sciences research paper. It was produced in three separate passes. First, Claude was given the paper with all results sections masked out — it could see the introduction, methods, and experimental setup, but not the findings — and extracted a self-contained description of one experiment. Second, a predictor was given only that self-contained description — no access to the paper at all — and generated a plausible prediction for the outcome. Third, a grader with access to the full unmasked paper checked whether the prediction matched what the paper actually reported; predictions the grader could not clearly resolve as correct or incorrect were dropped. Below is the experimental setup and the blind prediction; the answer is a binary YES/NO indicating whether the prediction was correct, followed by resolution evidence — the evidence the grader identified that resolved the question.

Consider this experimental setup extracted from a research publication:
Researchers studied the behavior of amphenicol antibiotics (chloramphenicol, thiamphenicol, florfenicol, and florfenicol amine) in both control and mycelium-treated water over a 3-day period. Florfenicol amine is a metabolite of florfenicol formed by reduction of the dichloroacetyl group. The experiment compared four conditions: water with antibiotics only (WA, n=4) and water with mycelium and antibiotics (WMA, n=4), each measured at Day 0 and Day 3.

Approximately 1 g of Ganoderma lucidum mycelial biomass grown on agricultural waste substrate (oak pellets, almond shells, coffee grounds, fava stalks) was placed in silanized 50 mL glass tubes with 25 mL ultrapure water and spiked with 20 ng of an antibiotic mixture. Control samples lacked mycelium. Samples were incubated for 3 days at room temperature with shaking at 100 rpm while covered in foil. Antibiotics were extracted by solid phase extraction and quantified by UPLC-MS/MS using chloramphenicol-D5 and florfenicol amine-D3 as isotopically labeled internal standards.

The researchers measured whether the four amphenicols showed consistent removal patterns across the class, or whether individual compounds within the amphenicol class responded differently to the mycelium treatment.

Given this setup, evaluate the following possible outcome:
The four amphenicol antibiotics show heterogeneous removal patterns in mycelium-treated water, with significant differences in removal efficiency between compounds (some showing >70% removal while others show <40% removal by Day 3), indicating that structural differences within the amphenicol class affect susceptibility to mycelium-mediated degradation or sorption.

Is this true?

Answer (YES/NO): NO